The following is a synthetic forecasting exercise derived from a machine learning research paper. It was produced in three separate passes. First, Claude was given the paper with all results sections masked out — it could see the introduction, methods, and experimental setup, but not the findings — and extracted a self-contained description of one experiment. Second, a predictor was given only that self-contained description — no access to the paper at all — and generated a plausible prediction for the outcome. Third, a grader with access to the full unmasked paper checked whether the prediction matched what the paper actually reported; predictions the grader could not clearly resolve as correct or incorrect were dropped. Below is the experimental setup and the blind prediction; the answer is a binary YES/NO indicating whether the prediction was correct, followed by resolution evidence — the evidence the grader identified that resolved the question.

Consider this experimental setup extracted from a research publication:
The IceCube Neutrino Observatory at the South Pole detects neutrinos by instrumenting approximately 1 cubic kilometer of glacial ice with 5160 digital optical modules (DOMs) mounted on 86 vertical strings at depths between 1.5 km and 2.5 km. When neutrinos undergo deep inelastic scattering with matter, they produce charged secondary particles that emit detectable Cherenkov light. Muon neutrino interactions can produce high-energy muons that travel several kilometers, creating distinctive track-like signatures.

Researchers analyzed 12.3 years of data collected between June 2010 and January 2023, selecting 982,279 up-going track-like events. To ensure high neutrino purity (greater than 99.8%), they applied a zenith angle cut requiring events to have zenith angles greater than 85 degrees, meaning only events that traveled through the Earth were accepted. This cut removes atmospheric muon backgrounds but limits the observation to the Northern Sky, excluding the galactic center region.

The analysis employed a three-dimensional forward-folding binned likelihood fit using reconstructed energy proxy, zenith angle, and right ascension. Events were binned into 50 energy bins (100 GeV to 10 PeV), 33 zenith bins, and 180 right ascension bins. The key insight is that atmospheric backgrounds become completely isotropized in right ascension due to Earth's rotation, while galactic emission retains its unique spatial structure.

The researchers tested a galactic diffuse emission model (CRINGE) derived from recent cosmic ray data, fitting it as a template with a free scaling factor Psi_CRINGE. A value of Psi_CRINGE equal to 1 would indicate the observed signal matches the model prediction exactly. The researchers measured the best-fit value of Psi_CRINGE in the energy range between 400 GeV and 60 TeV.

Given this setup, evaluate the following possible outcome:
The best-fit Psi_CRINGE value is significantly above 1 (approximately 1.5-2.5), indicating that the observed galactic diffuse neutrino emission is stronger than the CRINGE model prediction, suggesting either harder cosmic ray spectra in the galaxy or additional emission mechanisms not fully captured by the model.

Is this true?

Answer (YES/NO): NO